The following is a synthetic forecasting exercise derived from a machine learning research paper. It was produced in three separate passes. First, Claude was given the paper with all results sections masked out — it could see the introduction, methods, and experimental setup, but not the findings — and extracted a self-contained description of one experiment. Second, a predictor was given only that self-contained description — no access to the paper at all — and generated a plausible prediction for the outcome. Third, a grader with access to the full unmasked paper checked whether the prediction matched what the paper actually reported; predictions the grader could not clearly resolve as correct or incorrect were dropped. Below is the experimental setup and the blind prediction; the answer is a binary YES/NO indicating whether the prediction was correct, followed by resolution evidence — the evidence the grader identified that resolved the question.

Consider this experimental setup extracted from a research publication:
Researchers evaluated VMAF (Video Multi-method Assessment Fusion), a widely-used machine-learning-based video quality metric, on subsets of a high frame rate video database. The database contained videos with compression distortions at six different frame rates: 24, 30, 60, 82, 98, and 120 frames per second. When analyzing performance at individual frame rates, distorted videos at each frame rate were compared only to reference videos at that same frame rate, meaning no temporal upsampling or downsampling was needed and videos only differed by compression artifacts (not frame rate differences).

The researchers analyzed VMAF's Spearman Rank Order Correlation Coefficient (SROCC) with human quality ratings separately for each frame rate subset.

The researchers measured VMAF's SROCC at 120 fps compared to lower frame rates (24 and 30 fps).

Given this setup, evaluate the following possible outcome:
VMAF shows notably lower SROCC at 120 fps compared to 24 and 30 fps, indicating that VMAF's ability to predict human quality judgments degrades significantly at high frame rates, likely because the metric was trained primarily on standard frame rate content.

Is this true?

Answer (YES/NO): NO